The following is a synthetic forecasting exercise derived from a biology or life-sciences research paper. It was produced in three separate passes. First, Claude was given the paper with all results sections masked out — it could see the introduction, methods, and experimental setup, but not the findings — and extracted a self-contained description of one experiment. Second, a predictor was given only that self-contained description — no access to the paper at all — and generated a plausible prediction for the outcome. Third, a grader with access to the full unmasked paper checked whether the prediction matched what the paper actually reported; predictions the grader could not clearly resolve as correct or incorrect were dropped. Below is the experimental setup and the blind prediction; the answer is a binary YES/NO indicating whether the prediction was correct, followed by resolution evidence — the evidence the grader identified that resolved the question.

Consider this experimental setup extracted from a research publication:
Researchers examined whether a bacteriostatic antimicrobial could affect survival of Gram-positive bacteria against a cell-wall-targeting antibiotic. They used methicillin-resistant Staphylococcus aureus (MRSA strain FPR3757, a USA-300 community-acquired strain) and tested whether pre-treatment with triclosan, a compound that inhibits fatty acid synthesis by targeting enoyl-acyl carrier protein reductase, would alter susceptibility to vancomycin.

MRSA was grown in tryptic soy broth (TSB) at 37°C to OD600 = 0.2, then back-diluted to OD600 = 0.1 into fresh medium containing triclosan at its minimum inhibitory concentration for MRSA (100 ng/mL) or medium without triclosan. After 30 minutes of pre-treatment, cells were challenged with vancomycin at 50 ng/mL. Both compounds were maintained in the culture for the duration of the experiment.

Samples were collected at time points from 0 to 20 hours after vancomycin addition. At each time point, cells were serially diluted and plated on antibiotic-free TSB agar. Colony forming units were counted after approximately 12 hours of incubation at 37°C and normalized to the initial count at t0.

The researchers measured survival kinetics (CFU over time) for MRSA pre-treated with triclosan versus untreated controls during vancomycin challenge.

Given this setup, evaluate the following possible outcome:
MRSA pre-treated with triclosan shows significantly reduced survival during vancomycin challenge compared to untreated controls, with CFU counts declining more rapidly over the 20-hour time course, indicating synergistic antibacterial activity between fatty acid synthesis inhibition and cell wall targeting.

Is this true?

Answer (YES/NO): NO